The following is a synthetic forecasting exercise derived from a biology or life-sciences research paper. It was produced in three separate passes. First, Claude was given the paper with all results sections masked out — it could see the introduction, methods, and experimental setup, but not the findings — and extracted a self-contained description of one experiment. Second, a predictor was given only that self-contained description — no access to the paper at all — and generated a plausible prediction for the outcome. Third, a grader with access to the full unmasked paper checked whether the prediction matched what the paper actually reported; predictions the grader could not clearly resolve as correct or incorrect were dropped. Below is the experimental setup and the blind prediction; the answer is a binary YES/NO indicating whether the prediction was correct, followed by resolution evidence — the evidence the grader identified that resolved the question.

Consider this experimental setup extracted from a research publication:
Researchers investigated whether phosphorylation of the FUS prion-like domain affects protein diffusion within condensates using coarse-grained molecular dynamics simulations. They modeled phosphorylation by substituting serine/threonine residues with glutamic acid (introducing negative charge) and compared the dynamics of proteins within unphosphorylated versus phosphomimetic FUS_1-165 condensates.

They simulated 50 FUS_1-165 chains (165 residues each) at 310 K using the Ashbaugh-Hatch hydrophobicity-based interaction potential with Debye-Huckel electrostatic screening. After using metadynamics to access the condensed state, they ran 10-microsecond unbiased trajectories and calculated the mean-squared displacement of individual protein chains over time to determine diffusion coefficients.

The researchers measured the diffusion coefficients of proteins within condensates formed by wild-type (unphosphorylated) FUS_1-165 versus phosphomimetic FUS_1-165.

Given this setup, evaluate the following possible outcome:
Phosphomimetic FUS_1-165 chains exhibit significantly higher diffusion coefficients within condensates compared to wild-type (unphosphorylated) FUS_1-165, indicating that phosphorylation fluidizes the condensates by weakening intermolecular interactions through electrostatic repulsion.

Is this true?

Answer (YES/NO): YES